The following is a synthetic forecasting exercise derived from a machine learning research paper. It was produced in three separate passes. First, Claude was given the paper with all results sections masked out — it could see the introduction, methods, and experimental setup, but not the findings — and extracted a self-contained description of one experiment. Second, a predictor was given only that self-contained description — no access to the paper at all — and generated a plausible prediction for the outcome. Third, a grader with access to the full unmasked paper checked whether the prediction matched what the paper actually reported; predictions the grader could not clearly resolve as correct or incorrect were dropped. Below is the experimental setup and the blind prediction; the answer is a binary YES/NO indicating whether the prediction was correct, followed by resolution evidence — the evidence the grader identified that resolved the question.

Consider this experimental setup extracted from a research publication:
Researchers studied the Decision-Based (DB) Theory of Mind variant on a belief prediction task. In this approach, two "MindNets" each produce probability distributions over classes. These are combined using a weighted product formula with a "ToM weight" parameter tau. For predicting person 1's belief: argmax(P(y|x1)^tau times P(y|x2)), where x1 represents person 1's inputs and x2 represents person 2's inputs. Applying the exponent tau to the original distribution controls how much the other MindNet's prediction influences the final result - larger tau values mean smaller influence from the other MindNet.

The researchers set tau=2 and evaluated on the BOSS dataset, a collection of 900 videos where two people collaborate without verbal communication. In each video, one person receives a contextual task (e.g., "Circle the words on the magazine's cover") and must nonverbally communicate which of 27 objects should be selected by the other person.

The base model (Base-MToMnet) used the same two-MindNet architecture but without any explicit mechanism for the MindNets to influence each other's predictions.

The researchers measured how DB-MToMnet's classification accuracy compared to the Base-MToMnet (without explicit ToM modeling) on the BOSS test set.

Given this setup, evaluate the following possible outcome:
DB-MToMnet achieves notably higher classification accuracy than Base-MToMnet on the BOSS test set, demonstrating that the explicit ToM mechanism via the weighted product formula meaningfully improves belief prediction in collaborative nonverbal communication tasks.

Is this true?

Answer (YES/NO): NO